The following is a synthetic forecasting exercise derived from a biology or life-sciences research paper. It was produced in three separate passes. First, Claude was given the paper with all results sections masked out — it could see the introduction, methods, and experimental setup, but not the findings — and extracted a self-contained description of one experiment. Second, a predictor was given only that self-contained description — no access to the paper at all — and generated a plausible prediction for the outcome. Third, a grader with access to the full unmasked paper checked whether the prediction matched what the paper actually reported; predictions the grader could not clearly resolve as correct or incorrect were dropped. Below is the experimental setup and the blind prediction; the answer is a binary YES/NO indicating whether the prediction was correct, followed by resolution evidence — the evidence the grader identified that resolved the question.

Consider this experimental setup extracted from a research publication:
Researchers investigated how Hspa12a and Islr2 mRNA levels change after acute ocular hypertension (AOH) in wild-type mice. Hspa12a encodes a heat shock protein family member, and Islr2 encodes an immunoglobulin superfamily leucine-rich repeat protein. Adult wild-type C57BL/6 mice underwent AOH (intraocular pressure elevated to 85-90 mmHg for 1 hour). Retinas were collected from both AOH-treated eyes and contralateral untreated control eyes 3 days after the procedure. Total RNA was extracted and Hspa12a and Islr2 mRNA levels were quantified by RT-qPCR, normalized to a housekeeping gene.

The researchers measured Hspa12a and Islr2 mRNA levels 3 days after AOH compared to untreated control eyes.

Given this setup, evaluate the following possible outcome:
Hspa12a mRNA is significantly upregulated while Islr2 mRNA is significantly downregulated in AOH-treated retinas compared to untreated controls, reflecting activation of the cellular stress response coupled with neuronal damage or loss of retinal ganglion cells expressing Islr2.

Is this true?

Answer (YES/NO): NO